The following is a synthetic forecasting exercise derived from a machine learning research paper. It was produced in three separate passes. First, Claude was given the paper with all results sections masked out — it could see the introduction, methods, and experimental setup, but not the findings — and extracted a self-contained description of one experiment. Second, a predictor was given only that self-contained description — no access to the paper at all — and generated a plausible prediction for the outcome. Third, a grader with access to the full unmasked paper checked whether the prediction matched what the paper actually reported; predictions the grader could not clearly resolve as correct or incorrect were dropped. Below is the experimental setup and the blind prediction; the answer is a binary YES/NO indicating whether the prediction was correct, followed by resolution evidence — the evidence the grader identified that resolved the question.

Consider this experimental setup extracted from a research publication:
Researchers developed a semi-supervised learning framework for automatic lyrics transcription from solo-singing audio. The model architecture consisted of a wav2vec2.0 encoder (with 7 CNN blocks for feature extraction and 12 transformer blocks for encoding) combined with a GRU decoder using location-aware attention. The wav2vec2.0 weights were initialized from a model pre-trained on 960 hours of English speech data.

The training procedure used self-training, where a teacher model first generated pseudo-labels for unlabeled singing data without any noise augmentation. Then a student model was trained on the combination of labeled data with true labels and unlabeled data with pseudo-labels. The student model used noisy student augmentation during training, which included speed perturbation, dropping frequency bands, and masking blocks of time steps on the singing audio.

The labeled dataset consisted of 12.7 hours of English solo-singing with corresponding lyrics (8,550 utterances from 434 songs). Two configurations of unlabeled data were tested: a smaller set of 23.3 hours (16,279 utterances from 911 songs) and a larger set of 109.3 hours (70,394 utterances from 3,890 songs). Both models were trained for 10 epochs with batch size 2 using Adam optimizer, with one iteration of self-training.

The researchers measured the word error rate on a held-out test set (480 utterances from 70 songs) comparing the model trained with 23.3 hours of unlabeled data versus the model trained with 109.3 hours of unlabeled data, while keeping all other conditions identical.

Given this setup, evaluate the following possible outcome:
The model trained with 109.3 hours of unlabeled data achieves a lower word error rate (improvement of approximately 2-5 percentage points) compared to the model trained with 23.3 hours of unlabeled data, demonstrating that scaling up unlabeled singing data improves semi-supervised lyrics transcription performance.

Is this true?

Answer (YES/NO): NO